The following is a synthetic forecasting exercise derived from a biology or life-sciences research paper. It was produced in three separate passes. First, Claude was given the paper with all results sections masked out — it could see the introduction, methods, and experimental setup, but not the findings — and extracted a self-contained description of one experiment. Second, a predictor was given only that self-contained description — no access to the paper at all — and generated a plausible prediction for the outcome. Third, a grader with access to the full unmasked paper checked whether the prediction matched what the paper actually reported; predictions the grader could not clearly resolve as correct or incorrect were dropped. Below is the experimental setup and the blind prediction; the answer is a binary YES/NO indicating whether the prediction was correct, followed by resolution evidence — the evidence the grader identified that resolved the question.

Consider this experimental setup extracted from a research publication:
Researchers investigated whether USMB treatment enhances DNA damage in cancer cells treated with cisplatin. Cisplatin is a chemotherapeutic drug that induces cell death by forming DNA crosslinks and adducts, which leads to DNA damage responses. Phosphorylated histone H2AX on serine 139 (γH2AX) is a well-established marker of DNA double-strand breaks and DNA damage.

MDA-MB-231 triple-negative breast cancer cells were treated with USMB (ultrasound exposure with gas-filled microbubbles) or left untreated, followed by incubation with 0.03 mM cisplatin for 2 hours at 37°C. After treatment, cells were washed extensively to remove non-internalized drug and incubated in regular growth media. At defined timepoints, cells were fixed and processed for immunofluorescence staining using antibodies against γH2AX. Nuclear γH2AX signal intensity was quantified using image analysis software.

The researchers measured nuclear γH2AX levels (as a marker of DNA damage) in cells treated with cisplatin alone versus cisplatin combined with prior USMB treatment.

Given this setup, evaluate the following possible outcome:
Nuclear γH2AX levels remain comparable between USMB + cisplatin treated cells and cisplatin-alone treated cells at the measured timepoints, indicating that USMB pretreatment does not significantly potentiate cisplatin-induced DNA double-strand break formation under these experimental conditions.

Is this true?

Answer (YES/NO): NO